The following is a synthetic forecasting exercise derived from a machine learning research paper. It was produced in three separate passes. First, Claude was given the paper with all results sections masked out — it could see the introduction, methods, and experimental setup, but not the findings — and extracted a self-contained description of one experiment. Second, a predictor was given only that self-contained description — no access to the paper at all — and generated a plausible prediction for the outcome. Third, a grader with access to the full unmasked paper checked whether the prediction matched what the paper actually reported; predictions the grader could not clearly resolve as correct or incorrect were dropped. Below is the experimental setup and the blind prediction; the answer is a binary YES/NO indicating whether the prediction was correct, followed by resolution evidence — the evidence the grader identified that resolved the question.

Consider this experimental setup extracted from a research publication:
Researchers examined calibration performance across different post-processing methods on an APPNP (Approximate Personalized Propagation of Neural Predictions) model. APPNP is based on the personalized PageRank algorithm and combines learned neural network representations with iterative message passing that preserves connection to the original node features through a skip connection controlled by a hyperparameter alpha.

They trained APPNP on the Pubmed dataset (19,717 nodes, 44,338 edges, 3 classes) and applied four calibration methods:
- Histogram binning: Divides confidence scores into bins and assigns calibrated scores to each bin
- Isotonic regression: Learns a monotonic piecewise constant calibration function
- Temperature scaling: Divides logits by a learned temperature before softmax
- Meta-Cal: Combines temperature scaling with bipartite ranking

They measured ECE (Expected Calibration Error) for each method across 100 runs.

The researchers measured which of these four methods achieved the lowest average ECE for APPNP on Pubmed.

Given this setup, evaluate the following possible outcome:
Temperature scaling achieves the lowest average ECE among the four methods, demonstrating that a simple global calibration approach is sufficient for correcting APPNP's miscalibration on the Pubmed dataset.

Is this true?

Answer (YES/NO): YES